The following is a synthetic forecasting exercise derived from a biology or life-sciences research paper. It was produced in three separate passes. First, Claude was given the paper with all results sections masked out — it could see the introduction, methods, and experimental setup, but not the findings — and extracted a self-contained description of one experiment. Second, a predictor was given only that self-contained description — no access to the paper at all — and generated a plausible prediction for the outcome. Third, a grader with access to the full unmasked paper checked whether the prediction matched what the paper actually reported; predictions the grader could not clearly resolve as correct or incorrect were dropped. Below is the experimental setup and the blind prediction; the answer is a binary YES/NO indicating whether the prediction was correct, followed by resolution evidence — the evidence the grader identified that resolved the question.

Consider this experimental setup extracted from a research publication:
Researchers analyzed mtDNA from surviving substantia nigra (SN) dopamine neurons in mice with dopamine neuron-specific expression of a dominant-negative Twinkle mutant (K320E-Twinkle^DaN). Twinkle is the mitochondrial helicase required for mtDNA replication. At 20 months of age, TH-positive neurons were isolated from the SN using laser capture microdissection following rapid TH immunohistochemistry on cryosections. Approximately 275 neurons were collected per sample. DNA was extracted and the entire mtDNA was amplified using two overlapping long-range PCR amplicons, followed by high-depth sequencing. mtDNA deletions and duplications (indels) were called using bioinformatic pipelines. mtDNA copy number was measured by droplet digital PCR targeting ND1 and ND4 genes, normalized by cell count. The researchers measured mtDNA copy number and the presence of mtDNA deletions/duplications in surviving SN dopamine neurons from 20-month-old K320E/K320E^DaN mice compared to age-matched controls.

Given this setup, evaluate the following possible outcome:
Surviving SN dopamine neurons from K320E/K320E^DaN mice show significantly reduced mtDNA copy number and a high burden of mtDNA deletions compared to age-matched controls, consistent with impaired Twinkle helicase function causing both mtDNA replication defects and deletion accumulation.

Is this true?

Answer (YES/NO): NO